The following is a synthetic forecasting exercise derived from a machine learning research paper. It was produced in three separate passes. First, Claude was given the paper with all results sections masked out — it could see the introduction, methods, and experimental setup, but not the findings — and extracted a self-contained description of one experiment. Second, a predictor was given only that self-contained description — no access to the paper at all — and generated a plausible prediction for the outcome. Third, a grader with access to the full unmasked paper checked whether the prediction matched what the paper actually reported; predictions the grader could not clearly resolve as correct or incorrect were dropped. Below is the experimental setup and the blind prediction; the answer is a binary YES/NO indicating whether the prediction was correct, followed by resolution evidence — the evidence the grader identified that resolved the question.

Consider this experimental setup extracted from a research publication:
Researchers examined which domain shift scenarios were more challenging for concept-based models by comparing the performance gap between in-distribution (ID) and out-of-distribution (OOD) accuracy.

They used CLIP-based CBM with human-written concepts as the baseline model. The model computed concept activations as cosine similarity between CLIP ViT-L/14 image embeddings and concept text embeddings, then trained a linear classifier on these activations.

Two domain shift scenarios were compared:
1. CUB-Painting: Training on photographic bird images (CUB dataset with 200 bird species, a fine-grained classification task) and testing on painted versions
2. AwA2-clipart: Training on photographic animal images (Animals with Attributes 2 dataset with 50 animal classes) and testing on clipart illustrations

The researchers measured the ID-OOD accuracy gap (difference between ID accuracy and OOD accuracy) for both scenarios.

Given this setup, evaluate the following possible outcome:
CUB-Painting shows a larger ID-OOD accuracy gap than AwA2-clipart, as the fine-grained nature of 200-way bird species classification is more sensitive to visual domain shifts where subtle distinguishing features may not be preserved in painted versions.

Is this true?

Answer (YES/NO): YES